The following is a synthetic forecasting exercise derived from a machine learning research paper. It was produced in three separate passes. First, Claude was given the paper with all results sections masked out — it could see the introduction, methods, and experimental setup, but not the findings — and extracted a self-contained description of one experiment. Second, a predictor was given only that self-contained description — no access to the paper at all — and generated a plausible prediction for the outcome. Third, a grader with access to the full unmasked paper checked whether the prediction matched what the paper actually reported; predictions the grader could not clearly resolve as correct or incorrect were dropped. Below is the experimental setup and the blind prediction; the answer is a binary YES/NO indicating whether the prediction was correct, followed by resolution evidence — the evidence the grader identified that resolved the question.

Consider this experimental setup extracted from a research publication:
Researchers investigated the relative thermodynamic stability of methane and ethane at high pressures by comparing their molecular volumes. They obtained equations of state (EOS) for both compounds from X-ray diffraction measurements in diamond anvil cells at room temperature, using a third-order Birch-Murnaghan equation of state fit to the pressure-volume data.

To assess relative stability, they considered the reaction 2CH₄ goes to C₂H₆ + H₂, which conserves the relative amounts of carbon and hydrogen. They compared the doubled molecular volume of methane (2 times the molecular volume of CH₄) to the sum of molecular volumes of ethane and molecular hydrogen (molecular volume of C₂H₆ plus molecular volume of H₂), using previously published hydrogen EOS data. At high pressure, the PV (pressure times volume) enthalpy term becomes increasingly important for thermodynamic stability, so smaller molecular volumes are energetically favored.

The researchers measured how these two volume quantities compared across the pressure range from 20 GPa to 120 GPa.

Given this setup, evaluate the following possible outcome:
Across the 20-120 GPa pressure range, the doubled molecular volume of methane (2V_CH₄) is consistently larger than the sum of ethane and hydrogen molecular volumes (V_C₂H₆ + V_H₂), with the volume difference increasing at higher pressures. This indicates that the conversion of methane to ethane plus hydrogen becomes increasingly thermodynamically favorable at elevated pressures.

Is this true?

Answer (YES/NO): NO